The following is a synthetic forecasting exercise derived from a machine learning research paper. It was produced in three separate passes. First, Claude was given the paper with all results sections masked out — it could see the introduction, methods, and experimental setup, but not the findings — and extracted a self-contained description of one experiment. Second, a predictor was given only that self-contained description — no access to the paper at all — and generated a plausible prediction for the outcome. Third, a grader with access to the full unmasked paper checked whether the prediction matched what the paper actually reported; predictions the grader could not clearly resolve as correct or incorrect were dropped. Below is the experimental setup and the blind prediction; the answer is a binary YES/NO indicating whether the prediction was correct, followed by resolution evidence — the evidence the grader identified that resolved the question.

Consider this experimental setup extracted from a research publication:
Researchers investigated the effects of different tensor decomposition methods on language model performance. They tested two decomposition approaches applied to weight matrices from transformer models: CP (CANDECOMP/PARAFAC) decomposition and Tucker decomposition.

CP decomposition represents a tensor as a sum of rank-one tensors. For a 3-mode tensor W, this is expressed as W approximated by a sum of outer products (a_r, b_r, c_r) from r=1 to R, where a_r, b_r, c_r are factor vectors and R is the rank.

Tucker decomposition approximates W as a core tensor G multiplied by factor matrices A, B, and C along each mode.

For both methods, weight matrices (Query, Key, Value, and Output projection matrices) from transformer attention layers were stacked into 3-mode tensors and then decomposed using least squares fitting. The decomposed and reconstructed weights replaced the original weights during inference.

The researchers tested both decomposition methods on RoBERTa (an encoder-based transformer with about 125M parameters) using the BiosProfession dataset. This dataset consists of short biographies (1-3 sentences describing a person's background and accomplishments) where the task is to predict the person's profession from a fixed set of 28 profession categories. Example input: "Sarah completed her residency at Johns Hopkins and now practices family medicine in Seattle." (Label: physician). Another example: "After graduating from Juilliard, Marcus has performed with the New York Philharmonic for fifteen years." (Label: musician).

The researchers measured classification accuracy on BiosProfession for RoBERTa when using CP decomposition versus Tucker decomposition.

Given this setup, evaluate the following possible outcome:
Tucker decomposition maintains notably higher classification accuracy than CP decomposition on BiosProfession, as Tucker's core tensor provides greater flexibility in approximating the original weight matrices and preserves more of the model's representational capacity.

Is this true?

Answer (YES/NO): NO